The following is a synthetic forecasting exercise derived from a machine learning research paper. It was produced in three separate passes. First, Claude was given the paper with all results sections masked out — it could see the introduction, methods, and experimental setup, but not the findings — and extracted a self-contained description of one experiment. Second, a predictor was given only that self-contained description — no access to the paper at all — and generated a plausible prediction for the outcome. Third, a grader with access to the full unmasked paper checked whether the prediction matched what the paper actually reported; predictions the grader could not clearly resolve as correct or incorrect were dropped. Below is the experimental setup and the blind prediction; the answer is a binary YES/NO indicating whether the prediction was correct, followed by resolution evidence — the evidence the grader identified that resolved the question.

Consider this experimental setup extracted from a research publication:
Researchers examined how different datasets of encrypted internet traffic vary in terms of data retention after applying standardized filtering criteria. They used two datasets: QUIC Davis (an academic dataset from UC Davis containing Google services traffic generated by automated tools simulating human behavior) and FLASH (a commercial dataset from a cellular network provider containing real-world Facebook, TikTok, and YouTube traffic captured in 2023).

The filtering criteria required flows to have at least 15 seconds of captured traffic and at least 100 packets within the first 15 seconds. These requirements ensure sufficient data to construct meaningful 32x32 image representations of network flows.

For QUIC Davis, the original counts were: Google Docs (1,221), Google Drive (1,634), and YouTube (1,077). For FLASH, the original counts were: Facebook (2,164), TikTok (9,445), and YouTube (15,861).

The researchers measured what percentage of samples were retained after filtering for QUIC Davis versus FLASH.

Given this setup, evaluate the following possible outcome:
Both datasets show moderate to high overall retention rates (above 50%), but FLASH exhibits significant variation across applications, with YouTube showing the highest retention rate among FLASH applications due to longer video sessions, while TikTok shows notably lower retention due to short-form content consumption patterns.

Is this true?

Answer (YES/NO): NO